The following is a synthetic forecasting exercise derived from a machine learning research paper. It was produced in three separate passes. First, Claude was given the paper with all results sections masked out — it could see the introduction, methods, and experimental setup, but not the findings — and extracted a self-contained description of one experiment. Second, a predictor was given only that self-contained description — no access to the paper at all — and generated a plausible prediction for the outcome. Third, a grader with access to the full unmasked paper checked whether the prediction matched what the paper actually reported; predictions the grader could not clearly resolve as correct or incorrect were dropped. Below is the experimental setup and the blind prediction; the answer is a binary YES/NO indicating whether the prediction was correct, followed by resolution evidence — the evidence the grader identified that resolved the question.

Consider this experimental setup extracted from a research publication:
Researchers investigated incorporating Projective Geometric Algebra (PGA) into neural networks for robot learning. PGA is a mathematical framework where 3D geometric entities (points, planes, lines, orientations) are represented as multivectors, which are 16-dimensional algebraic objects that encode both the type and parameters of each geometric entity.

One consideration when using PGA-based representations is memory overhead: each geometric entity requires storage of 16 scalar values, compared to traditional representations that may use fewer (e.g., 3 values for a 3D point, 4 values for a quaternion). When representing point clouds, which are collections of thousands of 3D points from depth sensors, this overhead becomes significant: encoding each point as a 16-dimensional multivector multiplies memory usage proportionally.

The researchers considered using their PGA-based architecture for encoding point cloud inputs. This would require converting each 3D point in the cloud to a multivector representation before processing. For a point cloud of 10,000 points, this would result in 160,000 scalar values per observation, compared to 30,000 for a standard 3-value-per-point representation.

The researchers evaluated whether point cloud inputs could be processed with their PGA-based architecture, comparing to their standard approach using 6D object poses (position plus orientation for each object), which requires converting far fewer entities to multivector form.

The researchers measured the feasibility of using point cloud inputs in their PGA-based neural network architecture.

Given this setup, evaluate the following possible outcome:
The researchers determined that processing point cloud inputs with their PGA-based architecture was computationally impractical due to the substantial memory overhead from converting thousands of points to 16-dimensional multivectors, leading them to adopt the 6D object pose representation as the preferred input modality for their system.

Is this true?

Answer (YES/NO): YES